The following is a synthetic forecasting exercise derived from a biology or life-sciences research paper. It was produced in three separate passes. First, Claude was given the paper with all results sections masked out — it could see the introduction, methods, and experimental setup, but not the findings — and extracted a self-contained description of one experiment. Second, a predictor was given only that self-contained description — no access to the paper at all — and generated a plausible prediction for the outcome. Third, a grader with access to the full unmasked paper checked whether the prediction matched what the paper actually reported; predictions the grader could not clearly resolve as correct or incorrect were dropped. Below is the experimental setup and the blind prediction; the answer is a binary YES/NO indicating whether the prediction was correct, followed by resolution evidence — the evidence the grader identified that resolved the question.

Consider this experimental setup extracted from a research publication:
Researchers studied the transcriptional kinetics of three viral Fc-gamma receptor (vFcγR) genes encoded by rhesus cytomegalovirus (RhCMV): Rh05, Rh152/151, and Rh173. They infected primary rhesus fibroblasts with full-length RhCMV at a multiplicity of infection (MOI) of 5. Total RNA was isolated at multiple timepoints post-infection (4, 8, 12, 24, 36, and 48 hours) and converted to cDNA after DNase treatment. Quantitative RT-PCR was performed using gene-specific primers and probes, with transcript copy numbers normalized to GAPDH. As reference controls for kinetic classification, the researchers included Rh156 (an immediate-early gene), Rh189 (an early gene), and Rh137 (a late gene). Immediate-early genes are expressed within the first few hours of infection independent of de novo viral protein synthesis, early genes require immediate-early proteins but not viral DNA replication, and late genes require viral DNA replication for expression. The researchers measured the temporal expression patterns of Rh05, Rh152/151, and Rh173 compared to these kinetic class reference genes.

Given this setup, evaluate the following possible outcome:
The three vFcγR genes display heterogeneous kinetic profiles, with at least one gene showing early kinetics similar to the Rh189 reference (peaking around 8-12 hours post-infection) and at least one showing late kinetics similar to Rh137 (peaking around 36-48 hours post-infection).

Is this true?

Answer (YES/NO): NO